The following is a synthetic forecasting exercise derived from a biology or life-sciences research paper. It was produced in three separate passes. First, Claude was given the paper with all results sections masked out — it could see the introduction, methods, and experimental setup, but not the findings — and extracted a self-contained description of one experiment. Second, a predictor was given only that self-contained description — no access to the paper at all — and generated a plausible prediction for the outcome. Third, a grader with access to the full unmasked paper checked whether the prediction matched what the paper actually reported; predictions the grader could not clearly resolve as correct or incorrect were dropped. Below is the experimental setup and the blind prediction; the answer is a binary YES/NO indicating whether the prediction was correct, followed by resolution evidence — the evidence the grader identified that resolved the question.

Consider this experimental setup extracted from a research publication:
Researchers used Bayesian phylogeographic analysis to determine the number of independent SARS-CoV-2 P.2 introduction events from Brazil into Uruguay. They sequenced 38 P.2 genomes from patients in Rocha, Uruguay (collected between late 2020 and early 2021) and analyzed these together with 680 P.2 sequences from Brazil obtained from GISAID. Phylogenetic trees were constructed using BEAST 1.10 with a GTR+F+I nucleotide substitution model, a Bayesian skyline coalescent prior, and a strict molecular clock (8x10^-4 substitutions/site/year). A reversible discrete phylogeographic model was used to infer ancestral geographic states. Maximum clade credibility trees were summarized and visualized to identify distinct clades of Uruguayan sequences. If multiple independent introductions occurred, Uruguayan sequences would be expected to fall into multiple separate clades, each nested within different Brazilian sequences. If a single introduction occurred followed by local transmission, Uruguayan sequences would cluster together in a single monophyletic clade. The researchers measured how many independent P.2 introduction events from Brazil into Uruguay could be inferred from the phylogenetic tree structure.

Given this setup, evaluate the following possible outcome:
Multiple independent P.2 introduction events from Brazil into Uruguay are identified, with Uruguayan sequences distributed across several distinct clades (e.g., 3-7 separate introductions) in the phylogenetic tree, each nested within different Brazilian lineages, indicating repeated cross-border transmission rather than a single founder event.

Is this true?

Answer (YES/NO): NO